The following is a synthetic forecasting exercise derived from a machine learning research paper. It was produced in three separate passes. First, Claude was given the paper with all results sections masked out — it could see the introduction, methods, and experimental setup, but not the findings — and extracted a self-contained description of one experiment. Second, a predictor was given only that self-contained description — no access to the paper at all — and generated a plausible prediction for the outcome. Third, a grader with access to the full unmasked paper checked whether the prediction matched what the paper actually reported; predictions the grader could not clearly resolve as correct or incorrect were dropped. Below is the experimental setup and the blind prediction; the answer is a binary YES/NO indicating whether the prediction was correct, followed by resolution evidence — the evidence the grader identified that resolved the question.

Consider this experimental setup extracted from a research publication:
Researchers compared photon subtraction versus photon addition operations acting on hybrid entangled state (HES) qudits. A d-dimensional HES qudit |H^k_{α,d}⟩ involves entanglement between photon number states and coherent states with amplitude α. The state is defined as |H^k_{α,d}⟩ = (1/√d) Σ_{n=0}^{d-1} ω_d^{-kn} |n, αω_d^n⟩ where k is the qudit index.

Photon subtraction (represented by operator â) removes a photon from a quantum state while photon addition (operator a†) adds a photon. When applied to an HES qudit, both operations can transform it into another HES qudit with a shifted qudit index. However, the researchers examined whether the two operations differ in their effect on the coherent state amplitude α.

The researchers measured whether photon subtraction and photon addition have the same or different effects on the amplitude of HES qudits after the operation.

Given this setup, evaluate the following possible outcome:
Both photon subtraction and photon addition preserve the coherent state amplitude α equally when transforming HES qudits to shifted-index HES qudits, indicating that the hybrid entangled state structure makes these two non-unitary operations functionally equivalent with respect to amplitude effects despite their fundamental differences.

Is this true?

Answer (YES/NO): NO